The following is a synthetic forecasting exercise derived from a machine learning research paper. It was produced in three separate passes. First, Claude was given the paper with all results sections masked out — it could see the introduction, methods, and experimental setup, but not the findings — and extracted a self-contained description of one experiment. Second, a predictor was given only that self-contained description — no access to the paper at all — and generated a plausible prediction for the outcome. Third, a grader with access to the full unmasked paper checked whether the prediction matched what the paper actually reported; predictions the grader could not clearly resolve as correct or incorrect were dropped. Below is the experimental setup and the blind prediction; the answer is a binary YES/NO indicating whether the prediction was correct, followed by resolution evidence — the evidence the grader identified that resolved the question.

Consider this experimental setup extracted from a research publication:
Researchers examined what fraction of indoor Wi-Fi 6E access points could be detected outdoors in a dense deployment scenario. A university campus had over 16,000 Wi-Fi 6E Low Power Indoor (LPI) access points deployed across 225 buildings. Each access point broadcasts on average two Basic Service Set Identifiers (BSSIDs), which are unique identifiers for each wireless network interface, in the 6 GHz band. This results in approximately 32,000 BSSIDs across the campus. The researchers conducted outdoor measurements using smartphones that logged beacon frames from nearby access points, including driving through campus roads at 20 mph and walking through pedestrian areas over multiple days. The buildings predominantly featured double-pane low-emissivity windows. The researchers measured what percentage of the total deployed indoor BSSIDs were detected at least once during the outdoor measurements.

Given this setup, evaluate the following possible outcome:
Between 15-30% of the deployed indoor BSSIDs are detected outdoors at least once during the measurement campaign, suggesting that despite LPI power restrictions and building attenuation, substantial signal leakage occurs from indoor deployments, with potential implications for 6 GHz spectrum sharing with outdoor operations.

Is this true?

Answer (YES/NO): NO